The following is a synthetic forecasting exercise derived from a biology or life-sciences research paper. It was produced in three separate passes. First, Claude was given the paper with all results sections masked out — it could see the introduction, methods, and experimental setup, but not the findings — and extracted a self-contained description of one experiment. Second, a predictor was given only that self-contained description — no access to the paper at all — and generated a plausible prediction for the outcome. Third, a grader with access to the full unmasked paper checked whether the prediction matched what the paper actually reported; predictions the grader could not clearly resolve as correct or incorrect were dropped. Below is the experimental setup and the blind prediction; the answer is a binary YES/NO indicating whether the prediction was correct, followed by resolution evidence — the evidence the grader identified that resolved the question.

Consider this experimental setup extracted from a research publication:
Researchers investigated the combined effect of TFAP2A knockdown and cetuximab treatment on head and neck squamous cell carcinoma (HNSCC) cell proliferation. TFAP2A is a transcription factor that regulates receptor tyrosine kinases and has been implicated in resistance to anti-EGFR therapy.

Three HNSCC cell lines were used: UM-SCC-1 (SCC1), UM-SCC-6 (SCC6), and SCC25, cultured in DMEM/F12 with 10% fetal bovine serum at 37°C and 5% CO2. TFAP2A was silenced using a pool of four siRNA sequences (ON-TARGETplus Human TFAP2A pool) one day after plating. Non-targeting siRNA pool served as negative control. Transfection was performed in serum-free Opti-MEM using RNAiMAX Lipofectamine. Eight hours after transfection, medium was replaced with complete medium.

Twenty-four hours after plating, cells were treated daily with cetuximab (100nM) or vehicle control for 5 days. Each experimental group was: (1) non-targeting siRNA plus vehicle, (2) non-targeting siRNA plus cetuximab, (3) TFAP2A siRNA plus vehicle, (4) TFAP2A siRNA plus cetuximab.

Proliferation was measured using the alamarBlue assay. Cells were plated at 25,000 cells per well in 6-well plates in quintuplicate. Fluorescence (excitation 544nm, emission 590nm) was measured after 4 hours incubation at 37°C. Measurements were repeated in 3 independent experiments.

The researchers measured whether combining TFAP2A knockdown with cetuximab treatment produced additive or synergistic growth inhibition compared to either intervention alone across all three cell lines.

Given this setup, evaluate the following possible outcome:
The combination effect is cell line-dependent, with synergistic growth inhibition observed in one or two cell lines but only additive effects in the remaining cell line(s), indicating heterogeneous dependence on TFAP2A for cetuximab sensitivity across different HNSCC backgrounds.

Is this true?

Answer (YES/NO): NO